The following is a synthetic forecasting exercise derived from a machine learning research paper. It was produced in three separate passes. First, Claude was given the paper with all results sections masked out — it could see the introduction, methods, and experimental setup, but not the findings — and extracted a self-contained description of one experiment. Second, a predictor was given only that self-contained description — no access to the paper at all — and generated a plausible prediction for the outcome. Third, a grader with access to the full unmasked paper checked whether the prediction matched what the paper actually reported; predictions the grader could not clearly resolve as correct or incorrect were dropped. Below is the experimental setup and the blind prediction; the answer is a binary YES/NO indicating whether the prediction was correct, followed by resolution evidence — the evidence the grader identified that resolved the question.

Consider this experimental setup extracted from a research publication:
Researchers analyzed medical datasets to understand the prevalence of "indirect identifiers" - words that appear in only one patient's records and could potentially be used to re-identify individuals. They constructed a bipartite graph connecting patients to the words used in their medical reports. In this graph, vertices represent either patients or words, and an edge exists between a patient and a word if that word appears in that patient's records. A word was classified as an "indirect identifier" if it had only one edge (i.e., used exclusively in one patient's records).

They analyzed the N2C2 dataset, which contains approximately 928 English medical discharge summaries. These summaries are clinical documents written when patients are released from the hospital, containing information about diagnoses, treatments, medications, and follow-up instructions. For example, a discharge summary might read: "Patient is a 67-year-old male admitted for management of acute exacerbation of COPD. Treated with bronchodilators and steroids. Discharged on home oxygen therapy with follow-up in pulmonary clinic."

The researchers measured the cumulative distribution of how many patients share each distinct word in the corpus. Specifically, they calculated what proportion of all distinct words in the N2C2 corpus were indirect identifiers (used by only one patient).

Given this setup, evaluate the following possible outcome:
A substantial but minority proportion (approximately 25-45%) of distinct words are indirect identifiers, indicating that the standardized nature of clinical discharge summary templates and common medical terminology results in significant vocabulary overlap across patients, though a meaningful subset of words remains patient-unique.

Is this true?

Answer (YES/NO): NO